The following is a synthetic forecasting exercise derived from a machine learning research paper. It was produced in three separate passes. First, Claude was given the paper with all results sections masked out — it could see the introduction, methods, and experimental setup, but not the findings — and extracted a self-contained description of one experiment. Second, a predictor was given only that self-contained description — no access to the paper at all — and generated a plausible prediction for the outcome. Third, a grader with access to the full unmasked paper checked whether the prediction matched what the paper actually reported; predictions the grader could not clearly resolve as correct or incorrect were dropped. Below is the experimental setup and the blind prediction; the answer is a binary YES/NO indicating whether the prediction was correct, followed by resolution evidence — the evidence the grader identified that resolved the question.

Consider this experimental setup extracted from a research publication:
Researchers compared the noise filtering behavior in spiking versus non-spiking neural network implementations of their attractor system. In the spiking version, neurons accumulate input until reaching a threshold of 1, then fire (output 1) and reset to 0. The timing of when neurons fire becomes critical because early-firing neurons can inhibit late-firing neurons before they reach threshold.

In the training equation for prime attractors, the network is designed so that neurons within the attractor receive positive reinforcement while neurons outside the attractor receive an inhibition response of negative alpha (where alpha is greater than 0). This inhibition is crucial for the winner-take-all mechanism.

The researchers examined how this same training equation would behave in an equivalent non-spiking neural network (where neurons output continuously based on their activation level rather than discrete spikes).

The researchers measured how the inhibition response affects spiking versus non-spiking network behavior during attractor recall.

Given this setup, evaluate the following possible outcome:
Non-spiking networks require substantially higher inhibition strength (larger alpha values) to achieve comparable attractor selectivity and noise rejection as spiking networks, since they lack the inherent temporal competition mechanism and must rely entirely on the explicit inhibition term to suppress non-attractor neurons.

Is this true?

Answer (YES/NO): NO